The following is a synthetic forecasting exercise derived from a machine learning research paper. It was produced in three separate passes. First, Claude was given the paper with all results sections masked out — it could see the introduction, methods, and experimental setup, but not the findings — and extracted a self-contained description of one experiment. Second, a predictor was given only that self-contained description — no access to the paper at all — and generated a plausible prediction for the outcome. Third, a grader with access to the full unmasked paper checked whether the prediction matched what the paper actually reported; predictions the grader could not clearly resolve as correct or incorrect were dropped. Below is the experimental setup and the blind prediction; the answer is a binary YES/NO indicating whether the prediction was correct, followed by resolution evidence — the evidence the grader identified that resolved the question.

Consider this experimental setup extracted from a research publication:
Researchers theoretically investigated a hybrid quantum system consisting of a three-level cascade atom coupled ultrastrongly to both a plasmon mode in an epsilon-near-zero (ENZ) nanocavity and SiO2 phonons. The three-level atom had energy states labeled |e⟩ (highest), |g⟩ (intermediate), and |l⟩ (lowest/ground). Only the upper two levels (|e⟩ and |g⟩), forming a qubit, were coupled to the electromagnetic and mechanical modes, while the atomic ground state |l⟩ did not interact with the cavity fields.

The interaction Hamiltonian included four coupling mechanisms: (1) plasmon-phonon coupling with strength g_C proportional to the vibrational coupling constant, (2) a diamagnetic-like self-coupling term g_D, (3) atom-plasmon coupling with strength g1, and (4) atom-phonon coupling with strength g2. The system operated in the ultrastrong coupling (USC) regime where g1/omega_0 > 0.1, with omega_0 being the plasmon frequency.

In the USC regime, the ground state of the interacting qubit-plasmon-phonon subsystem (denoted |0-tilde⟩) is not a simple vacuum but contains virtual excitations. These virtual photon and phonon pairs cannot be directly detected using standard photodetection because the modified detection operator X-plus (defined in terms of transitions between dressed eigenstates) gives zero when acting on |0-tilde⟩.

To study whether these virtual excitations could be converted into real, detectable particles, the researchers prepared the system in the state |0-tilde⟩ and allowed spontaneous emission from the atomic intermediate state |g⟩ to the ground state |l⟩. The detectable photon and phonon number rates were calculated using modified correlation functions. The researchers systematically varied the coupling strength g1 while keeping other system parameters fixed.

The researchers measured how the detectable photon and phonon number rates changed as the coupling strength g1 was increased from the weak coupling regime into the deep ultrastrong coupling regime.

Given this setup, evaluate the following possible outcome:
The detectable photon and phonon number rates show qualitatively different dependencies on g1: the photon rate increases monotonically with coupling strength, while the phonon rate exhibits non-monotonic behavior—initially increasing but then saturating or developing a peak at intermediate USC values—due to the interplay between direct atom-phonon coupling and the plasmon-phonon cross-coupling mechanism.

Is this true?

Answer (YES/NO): NO